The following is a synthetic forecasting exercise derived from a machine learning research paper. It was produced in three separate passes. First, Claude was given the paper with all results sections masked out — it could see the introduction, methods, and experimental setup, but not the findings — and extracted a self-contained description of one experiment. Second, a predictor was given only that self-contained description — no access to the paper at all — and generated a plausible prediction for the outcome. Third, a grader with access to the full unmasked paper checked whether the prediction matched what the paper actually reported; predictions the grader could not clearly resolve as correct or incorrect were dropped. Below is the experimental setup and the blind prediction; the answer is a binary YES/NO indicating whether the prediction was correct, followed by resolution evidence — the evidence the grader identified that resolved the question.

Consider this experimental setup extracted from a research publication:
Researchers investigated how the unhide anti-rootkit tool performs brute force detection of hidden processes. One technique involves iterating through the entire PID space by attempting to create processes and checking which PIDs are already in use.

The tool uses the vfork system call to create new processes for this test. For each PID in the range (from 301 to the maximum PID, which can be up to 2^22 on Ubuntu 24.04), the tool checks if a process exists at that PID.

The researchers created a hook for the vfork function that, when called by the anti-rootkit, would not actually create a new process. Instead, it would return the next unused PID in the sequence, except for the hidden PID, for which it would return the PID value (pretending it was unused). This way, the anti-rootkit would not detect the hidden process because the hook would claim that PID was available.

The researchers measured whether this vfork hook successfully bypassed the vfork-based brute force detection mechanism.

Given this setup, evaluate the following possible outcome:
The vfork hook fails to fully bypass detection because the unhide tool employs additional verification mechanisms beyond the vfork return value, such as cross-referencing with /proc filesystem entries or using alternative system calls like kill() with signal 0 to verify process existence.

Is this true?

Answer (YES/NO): NO